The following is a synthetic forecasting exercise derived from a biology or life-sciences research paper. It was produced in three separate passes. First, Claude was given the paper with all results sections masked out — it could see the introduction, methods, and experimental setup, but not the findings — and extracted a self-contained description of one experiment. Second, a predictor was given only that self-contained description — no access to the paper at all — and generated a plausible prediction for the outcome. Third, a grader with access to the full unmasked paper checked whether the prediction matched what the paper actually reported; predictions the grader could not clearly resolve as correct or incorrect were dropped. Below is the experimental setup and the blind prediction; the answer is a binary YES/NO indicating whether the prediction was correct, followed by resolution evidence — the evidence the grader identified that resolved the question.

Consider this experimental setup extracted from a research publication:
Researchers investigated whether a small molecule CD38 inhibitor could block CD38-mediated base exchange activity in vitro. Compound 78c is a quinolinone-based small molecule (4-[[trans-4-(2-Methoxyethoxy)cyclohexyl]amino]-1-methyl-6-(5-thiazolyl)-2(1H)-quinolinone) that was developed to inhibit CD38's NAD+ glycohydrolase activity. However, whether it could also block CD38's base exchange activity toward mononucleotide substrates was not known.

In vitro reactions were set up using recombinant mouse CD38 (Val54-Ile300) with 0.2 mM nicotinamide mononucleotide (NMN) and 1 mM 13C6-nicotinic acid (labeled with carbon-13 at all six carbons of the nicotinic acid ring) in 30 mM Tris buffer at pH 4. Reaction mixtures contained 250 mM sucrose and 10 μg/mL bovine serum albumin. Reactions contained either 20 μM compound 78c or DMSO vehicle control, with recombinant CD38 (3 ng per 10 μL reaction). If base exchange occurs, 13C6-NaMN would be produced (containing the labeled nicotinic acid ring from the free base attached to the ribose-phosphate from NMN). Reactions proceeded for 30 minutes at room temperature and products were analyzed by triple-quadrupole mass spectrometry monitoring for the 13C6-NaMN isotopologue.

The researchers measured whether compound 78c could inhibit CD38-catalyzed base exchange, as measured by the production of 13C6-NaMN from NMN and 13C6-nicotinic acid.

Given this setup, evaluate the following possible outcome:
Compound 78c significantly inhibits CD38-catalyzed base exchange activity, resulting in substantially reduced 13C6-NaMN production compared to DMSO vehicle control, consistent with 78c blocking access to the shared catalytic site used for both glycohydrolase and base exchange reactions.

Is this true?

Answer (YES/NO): YES